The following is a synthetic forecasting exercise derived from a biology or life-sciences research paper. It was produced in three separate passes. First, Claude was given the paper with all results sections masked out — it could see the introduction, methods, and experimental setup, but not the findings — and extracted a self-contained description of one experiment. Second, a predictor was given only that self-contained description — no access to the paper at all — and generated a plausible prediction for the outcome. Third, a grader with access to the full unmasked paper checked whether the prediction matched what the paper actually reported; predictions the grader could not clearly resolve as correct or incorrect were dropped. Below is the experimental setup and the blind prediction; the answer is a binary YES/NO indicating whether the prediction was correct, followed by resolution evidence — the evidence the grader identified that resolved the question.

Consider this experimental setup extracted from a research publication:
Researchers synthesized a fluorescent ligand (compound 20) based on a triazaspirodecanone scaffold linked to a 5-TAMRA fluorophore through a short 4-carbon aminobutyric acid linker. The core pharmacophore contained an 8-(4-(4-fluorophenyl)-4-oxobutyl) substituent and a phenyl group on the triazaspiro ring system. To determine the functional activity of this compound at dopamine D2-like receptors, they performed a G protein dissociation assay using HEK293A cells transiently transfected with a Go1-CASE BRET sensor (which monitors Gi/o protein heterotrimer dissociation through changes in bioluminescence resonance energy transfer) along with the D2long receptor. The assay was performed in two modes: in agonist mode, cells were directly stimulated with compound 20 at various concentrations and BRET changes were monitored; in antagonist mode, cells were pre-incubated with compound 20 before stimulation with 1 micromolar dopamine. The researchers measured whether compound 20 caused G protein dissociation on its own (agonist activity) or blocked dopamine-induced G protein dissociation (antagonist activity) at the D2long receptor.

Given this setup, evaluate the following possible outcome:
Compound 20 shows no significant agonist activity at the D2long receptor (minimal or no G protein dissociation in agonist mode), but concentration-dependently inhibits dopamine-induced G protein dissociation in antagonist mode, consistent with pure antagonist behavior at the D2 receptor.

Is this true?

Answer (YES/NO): YES